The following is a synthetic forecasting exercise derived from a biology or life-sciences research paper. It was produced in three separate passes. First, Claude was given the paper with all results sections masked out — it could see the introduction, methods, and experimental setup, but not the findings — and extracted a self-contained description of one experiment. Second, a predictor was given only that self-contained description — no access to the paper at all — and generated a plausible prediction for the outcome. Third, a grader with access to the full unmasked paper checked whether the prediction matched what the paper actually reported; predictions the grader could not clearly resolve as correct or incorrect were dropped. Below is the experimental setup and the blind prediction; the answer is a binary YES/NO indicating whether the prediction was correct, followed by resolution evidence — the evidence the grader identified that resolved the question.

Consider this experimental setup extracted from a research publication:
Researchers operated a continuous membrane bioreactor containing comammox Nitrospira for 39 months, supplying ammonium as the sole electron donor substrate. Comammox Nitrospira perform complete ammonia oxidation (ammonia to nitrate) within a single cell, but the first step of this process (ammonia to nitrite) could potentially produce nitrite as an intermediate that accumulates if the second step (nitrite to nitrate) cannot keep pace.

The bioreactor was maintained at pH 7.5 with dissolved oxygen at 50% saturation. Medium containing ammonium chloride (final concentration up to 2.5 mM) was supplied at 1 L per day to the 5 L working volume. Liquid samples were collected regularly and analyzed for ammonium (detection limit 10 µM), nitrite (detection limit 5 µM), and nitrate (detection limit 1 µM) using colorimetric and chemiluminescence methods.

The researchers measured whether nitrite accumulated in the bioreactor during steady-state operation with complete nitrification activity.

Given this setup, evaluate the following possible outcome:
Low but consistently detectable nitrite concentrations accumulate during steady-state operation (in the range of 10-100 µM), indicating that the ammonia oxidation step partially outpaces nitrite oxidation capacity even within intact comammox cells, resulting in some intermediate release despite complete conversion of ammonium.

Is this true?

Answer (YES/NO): NO